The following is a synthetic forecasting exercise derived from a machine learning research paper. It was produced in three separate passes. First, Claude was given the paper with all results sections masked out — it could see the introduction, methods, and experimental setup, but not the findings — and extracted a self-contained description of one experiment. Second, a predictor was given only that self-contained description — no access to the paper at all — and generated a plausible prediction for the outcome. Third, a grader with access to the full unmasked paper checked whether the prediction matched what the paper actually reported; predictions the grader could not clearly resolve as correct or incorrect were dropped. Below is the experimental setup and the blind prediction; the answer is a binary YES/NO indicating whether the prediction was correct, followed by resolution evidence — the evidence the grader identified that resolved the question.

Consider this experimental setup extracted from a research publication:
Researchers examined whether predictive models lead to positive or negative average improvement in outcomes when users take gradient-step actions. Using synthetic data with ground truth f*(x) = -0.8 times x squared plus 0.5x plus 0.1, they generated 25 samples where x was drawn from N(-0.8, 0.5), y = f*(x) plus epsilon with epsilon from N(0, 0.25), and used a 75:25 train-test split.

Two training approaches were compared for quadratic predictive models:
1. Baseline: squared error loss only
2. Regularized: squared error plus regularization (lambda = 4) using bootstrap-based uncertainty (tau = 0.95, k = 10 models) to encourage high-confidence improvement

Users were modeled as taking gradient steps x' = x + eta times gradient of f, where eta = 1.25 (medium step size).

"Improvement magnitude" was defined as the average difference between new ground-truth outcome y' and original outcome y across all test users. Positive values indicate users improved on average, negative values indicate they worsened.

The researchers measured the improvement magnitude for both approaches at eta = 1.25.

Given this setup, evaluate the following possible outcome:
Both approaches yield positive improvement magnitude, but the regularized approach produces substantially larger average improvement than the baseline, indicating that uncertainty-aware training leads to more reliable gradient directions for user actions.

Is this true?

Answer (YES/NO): NO